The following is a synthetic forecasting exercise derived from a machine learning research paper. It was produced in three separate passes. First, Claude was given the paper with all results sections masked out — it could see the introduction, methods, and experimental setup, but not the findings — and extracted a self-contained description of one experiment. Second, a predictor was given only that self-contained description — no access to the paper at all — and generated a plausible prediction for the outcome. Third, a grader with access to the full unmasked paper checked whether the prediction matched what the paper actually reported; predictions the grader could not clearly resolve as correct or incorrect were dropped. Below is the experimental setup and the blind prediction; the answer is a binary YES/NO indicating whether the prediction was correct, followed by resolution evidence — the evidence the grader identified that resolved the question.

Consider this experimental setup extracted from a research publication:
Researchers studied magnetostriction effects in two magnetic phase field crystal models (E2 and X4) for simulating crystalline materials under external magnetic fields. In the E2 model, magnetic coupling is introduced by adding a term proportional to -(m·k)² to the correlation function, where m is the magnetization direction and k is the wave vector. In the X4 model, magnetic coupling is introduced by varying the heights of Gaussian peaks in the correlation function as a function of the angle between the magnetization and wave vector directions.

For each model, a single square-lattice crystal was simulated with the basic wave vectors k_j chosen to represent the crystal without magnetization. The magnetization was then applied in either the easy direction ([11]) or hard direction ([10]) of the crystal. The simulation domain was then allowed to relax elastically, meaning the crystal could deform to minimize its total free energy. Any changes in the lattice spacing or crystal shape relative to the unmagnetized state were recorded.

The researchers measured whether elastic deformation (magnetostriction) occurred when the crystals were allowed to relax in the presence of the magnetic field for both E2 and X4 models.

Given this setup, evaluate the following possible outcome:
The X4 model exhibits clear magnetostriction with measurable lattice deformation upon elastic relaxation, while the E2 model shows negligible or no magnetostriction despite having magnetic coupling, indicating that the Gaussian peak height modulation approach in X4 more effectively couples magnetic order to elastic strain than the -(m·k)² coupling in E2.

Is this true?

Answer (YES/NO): NO